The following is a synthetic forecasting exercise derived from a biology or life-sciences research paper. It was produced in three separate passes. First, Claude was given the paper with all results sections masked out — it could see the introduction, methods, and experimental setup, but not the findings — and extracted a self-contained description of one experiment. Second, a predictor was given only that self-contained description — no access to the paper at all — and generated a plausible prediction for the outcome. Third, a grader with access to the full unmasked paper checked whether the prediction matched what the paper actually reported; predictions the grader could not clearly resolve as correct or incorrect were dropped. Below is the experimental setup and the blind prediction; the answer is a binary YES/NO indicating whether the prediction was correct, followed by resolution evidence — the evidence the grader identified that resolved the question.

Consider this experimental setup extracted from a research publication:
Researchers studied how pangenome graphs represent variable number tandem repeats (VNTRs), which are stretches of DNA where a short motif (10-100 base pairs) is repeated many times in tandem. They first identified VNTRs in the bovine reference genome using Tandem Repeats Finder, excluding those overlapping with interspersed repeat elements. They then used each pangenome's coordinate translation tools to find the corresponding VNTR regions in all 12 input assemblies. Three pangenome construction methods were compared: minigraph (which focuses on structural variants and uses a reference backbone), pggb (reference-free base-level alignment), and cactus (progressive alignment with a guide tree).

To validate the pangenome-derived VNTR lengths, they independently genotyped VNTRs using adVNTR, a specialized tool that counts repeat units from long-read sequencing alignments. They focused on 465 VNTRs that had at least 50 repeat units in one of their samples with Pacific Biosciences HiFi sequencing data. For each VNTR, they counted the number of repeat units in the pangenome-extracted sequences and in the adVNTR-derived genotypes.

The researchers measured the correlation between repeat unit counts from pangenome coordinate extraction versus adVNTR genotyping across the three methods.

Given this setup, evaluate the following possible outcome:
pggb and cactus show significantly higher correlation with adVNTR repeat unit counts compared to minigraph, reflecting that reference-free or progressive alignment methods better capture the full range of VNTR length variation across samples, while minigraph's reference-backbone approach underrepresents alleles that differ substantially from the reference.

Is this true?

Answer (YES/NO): NO